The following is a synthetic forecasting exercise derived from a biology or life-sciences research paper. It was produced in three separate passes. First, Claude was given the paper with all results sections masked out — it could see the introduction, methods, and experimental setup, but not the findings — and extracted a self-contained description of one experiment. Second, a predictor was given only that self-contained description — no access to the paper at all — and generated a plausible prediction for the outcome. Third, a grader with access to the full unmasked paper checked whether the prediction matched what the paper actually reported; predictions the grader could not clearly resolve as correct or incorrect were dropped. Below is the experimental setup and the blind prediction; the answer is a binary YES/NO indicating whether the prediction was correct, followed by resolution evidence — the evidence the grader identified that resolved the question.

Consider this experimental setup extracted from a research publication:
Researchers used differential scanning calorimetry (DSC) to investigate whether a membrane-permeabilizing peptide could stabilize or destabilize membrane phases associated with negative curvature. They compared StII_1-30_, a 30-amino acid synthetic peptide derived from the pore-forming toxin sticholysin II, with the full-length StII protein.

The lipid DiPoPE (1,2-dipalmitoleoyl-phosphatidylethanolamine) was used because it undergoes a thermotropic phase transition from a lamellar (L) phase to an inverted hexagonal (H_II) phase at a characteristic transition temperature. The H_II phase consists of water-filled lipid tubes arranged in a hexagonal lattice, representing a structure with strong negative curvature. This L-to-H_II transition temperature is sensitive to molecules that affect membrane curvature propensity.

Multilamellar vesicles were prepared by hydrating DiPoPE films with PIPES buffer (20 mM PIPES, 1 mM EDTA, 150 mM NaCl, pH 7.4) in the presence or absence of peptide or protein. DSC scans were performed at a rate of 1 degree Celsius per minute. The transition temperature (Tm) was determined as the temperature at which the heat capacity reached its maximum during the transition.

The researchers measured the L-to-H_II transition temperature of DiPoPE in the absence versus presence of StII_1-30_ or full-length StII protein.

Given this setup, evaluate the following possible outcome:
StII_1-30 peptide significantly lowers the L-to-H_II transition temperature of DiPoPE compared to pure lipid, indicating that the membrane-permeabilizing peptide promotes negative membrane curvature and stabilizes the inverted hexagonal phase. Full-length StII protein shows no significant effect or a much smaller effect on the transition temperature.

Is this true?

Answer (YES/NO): NO